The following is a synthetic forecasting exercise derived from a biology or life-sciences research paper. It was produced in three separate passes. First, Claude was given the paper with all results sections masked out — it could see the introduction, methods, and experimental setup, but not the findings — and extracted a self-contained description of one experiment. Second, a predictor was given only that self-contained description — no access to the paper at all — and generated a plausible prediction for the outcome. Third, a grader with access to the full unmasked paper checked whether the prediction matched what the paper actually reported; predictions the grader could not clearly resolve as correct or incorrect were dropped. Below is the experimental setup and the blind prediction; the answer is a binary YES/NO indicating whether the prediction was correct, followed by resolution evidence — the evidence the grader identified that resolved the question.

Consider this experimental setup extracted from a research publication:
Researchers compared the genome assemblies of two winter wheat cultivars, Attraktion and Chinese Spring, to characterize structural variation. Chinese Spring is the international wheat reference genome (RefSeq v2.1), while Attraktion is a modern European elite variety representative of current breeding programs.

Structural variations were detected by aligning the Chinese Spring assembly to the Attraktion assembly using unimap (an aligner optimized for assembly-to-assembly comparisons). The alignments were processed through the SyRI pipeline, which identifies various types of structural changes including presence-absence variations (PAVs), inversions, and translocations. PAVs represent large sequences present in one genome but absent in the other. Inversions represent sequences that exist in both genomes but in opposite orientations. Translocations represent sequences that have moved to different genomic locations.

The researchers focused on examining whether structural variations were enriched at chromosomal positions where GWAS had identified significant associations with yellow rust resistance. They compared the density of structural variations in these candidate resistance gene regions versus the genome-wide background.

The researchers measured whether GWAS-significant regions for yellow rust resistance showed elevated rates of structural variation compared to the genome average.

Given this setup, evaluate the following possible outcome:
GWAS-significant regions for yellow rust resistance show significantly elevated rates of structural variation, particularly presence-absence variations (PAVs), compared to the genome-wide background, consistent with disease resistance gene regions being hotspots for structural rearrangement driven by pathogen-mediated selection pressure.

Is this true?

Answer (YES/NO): NO